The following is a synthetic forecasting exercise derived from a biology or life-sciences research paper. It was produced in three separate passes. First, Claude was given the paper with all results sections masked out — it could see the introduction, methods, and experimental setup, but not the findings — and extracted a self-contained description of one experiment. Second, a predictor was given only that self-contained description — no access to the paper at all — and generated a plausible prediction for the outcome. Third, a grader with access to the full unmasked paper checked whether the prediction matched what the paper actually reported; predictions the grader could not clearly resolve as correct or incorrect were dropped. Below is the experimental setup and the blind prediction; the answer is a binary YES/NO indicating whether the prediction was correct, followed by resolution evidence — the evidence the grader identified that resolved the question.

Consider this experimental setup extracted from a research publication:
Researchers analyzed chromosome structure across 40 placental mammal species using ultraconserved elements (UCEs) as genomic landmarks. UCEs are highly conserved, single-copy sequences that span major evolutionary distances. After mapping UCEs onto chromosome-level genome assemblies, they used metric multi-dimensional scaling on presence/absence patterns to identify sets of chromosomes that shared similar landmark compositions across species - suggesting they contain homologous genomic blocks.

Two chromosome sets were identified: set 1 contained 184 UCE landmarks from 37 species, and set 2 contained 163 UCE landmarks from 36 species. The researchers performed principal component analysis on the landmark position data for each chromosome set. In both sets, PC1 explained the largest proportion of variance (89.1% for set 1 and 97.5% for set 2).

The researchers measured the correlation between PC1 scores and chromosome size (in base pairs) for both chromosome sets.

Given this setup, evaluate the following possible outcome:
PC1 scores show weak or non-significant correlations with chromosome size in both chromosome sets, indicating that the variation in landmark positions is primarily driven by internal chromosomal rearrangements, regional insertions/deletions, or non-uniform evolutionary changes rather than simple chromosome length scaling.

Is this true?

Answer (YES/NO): NO